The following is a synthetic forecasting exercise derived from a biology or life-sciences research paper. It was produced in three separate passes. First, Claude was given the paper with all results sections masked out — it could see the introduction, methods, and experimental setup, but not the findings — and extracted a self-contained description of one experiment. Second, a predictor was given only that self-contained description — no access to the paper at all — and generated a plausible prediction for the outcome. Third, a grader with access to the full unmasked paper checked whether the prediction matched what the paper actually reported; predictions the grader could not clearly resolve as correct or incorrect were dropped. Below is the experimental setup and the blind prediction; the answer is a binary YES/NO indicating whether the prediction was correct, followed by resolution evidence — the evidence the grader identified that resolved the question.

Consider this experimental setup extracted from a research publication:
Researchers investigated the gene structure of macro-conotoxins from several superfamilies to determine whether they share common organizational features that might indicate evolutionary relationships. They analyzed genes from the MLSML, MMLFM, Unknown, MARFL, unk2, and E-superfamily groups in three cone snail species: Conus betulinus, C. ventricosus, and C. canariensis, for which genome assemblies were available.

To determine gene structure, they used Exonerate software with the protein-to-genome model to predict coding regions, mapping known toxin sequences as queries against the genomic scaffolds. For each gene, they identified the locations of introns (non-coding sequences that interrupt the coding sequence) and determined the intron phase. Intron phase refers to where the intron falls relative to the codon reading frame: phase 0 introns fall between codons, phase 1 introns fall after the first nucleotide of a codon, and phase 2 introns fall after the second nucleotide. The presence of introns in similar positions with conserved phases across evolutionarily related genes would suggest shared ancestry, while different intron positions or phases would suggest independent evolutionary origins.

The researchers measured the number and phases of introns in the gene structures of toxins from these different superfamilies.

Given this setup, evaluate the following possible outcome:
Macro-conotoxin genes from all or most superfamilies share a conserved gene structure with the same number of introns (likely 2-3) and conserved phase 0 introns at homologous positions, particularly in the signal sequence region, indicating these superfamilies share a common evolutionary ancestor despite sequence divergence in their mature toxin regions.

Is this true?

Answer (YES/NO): NO